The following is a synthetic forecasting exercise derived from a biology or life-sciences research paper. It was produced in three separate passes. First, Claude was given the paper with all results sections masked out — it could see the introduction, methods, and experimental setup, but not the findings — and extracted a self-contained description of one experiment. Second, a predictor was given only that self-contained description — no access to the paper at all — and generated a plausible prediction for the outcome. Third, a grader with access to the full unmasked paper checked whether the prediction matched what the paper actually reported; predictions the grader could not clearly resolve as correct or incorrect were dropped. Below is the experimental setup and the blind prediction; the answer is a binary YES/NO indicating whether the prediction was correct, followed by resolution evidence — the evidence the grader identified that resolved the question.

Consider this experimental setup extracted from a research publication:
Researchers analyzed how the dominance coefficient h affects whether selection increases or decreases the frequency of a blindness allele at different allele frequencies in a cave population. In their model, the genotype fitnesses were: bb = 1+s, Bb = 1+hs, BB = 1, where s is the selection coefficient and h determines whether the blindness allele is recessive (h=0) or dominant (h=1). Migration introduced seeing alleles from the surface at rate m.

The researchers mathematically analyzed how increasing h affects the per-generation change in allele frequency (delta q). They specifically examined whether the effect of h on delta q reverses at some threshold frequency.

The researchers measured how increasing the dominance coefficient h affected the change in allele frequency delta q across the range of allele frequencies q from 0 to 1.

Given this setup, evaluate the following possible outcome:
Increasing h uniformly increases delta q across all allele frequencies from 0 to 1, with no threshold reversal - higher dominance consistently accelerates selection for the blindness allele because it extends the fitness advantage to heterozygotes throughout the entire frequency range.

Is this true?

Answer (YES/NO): NO